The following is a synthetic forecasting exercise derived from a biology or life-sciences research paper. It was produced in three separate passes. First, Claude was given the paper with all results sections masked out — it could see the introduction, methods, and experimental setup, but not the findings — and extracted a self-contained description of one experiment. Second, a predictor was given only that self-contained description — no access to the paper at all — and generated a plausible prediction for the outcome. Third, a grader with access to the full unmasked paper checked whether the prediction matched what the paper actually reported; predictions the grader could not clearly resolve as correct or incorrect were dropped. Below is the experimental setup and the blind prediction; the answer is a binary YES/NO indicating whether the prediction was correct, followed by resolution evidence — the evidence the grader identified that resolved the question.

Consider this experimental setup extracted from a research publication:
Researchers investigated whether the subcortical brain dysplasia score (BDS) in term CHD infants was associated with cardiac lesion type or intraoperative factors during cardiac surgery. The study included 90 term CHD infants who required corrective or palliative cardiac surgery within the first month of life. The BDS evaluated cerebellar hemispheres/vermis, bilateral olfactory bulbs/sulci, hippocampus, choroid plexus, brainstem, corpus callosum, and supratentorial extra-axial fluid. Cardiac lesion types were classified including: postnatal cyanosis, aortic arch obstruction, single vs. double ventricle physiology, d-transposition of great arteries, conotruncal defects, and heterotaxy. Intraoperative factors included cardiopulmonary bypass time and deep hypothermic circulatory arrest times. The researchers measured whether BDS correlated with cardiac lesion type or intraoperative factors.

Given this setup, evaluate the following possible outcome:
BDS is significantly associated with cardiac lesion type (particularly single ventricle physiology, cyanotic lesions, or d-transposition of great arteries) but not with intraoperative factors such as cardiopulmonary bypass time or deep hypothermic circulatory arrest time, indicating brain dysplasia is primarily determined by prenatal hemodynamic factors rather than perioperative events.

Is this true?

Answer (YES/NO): NO